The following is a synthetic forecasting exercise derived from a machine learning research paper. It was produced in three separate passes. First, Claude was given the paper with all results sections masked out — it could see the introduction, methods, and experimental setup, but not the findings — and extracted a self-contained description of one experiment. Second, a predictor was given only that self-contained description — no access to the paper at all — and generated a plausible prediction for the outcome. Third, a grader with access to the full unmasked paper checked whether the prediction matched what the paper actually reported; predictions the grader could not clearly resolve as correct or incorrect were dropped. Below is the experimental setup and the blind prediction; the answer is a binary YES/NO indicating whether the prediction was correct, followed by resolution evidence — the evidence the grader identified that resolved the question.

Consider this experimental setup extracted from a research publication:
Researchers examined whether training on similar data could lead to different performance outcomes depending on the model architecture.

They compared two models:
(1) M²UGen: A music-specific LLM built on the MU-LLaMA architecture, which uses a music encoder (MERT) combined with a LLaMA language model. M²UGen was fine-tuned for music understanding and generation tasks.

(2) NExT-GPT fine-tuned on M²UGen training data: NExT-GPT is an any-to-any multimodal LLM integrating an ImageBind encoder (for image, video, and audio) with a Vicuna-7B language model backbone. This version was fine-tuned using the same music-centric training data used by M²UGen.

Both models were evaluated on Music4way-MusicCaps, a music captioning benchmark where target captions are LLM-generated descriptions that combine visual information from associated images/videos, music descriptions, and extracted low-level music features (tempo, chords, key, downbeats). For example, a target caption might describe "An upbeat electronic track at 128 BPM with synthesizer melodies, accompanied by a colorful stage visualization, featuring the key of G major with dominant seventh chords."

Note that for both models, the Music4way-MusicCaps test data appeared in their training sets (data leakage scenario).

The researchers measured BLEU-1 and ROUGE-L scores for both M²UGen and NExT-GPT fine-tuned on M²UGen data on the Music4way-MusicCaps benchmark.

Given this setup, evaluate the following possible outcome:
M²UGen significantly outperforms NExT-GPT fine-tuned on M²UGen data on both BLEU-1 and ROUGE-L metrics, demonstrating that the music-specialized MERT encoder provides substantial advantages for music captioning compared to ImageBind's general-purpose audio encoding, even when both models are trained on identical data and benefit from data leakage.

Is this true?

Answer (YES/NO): NO